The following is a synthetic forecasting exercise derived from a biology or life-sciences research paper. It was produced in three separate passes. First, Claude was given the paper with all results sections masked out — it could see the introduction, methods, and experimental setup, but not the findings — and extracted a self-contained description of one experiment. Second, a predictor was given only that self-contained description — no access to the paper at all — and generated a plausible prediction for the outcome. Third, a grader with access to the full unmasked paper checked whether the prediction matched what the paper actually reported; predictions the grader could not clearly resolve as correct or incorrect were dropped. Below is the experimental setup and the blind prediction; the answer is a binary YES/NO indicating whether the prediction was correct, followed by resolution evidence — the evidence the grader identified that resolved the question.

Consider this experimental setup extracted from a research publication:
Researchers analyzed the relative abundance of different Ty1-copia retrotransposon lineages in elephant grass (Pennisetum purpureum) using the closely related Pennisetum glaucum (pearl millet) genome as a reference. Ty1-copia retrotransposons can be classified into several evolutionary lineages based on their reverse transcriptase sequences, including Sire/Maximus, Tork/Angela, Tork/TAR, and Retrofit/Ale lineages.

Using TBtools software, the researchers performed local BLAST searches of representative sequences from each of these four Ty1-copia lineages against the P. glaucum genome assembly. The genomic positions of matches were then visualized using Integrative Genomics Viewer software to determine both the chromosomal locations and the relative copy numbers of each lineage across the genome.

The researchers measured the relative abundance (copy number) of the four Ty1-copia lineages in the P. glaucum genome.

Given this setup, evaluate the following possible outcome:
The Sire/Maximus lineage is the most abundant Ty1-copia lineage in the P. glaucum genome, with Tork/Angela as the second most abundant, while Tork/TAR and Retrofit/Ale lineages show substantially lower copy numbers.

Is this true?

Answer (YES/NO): YES